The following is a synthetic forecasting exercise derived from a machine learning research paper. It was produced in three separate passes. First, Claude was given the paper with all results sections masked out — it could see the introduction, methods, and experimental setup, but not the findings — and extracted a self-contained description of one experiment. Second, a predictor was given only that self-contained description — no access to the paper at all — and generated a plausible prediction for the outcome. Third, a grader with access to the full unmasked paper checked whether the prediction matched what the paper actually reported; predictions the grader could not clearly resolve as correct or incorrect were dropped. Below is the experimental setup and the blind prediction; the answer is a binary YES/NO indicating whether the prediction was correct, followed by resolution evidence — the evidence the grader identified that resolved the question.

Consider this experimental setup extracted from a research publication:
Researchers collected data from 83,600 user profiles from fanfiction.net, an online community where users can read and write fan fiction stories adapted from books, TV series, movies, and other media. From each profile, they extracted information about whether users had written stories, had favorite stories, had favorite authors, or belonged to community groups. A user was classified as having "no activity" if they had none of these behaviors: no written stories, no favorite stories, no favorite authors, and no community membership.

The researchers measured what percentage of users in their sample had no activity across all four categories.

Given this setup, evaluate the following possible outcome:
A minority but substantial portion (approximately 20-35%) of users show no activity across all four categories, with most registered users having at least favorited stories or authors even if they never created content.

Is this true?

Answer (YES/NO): NO